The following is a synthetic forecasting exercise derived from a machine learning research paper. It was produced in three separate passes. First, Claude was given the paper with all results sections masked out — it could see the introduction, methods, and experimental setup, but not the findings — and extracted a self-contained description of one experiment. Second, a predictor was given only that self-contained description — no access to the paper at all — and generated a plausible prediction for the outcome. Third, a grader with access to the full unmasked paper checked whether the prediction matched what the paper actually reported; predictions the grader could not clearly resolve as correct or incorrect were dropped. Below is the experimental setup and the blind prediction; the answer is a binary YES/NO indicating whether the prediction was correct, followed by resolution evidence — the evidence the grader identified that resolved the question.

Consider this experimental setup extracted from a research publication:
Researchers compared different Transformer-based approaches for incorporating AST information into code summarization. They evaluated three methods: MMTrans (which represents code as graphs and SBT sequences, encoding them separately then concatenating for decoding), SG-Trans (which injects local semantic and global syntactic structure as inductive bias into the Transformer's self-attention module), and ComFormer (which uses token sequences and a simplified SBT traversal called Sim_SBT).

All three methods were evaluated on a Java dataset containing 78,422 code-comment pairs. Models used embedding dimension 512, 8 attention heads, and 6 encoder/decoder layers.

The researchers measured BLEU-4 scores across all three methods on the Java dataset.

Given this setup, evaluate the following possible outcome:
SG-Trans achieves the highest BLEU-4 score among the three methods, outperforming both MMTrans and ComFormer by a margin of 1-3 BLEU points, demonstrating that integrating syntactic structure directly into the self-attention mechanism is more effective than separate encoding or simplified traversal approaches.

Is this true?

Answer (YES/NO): NO